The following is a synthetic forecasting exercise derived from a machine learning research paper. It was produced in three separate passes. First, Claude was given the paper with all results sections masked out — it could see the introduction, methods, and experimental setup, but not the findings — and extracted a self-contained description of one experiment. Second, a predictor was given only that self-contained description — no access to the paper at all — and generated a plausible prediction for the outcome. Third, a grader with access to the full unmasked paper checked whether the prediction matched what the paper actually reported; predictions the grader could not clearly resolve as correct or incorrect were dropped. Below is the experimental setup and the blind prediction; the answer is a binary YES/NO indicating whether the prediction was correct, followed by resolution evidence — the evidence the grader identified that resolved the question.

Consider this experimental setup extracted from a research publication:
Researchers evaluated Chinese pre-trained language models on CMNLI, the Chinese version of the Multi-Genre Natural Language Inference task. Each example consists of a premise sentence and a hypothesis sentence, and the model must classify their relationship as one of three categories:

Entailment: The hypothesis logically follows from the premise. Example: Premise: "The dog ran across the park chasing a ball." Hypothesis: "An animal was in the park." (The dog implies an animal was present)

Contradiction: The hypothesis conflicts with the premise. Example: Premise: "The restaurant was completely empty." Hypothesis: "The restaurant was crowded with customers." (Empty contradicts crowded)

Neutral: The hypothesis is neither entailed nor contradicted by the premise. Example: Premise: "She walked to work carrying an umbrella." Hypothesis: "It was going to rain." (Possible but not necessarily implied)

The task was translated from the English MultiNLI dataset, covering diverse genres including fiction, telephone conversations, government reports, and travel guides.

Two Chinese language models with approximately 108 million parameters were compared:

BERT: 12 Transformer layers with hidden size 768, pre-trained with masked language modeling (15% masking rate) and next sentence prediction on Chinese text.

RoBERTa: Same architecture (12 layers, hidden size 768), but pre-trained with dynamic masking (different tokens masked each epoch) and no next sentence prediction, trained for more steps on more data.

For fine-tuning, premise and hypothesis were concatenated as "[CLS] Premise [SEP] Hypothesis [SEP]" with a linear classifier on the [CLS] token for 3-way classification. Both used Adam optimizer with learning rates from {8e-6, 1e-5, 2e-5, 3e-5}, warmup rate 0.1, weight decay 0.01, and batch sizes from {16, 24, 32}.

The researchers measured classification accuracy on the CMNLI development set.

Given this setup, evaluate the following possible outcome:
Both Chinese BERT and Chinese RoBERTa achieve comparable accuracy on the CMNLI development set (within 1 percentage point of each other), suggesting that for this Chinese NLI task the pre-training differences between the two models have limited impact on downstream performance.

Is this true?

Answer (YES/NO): NO